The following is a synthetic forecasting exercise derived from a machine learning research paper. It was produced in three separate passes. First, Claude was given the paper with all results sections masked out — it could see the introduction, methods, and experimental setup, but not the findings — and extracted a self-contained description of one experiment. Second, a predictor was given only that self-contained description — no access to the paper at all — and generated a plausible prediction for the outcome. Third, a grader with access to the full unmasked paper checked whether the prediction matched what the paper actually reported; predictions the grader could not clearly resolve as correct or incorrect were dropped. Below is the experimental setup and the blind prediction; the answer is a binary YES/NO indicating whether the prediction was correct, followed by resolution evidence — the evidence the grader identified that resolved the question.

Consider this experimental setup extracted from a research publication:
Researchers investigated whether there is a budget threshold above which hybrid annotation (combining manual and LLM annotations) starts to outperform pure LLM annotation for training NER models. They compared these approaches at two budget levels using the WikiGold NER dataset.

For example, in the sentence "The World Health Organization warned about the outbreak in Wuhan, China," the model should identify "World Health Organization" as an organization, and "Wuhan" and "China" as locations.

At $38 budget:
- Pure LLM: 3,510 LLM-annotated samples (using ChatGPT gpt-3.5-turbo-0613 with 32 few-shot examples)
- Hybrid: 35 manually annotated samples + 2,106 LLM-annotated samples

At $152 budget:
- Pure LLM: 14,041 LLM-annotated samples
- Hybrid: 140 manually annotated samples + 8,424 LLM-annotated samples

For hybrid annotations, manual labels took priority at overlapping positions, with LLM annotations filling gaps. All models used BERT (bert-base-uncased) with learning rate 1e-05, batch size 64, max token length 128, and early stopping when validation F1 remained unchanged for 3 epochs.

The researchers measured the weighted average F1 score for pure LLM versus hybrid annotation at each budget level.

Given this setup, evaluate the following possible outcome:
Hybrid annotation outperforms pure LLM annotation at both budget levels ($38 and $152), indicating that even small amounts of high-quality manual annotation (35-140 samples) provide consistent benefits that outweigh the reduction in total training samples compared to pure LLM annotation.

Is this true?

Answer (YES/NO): NO